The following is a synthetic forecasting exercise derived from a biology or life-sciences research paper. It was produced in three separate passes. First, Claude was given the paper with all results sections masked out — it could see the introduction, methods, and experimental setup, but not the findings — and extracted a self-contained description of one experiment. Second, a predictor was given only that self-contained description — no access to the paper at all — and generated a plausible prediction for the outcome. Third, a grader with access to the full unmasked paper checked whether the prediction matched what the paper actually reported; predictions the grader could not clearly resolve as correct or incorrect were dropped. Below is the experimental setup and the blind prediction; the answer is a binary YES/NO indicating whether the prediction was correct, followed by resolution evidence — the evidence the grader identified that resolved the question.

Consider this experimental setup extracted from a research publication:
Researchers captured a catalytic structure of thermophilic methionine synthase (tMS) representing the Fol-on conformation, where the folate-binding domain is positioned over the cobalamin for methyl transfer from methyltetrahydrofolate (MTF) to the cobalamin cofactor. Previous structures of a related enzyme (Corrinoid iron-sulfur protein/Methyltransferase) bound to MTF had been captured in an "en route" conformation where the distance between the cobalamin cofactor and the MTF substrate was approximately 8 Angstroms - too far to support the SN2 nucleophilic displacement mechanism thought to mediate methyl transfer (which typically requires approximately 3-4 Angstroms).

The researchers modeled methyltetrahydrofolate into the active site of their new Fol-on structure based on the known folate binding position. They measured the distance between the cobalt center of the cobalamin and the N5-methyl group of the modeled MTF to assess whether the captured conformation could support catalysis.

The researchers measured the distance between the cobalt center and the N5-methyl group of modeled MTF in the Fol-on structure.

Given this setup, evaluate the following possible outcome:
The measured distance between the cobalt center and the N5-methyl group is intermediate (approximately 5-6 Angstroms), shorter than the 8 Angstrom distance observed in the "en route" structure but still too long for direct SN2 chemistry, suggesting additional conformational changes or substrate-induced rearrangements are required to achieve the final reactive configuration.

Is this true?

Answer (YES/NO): NO